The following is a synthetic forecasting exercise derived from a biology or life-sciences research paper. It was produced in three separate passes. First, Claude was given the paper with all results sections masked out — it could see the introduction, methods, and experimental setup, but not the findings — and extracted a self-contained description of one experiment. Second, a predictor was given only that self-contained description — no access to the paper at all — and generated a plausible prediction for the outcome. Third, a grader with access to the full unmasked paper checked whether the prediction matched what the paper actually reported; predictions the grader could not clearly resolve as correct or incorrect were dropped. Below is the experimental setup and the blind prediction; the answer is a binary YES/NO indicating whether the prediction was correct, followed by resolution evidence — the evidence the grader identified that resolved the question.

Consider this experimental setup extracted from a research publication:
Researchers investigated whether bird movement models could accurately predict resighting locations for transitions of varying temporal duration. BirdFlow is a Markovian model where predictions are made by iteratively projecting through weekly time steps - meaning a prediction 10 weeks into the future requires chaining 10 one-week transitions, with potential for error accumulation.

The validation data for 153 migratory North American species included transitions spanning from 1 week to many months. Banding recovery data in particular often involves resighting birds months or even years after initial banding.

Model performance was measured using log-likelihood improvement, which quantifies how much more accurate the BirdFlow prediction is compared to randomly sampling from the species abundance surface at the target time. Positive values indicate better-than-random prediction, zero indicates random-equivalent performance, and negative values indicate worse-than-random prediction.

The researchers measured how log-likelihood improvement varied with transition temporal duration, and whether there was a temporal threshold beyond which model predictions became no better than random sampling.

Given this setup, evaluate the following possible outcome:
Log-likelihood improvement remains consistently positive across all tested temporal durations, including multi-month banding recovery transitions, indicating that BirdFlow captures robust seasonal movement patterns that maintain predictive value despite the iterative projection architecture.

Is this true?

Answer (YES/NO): YES